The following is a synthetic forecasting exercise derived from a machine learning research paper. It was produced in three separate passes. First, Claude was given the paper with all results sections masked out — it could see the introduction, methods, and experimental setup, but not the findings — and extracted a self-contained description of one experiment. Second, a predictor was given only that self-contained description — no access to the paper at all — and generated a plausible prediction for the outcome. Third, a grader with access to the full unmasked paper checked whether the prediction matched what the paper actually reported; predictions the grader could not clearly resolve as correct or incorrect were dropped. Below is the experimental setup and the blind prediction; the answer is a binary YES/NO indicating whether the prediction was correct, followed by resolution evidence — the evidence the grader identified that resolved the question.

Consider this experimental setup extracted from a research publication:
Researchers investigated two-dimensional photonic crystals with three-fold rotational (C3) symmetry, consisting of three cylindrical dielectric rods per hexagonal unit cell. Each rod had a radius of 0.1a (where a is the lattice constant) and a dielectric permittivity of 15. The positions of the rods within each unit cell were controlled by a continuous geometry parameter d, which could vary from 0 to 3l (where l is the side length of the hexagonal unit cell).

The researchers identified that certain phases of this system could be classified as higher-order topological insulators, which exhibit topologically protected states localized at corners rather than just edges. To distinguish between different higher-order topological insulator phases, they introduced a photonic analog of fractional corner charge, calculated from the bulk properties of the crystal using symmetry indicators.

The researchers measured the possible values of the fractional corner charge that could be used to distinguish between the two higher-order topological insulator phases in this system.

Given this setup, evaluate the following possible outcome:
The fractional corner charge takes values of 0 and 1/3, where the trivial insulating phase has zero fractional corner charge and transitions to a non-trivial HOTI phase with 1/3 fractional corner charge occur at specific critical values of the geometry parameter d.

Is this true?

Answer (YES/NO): YES